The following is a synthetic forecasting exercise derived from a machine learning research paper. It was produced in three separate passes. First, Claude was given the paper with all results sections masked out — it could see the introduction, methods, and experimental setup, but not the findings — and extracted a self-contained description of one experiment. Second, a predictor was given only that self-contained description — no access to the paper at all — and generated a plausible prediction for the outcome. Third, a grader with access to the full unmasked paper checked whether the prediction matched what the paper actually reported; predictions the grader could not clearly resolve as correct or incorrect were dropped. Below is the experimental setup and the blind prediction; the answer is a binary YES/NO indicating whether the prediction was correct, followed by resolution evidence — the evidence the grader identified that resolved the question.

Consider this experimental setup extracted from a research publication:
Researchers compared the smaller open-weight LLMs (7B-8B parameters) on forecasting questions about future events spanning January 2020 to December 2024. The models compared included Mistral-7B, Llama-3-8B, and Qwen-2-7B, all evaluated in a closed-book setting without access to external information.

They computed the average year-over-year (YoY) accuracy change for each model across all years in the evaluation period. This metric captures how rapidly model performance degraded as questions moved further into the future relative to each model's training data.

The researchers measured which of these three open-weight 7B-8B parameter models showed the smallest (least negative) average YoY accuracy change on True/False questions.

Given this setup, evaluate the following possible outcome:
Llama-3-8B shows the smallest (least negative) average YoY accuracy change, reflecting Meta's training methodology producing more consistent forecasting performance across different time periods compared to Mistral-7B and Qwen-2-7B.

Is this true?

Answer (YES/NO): YES